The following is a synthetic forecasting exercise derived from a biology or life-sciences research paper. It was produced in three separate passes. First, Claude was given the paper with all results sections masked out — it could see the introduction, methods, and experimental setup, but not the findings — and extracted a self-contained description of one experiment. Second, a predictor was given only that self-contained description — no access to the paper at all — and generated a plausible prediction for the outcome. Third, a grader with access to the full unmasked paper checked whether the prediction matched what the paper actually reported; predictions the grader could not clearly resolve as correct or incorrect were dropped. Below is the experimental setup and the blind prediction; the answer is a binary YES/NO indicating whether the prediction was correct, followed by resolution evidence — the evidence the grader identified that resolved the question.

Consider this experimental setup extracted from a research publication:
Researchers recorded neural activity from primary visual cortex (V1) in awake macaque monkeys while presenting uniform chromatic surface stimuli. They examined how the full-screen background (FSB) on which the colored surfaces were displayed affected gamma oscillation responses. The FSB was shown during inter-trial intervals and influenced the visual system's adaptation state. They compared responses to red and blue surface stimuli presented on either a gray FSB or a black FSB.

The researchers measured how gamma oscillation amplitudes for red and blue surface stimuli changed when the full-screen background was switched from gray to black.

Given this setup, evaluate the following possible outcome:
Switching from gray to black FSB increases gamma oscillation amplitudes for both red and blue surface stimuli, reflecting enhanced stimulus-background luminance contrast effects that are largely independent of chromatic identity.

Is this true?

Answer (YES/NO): NO